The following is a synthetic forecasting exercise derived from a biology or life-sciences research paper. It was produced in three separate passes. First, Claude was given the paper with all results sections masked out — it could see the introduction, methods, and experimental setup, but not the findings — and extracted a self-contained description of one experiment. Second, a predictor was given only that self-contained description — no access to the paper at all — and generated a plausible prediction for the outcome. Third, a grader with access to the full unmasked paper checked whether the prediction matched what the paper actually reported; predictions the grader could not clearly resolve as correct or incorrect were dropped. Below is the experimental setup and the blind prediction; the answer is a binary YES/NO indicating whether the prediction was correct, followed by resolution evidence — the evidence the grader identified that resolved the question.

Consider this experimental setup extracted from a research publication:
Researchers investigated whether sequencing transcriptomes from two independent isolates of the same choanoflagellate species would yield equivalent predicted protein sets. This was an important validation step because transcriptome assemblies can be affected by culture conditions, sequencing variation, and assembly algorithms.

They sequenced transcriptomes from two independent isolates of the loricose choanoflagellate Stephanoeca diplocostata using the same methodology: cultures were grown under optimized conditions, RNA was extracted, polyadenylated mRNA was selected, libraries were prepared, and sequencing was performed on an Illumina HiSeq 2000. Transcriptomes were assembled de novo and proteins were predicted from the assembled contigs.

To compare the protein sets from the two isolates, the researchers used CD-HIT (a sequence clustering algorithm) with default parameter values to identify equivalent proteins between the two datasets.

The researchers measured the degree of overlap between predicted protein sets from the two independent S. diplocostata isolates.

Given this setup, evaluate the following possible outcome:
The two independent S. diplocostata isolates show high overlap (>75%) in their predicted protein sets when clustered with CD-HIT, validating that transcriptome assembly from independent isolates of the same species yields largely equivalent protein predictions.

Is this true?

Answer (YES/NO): YES